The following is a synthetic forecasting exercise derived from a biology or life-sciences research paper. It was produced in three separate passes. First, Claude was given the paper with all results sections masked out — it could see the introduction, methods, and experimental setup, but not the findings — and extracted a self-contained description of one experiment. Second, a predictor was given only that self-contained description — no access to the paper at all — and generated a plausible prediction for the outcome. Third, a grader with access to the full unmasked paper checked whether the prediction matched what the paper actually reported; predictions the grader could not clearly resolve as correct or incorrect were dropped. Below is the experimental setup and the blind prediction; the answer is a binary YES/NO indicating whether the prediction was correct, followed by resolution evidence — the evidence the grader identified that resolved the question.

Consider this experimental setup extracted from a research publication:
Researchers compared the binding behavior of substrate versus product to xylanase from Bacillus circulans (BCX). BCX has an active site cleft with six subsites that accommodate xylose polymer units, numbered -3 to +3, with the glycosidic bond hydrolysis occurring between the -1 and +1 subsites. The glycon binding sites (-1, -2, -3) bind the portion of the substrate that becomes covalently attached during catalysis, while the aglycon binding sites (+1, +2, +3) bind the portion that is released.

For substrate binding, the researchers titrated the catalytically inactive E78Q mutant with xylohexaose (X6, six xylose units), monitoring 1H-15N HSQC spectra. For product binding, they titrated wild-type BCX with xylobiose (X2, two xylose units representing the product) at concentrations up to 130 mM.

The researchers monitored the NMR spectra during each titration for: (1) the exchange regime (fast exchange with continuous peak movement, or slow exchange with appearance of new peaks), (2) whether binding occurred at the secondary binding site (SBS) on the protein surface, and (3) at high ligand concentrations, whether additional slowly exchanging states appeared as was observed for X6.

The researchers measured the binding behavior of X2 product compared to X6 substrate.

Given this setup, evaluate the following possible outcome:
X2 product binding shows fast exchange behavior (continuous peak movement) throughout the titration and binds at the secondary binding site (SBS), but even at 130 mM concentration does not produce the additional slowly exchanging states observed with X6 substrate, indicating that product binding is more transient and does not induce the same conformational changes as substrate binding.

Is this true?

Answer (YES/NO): NO